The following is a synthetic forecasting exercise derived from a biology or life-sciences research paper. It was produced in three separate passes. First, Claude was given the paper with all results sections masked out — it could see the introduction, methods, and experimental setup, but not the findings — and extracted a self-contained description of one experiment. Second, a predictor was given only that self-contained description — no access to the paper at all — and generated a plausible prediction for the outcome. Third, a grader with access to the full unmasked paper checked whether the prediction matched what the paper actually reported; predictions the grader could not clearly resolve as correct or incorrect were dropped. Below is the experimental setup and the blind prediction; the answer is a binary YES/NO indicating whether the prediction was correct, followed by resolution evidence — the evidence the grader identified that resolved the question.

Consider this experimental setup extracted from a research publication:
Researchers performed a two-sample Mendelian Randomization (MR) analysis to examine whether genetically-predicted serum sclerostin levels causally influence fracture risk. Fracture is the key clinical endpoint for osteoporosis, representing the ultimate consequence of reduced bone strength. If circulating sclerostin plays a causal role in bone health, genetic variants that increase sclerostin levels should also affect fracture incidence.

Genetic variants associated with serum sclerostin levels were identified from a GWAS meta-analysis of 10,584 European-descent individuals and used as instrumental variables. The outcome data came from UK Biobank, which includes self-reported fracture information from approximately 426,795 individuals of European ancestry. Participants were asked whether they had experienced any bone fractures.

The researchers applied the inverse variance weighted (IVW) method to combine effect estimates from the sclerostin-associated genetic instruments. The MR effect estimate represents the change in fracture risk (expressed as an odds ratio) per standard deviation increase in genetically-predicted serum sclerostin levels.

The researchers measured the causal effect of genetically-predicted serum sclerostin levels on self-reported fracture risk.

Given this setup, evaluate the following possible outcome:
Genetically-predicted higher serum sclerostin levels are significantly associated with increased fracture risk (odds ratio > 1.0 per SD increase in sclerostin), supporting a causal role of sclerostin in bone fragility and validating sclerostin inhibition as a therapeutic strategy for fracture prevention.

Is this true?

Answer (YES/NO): YES